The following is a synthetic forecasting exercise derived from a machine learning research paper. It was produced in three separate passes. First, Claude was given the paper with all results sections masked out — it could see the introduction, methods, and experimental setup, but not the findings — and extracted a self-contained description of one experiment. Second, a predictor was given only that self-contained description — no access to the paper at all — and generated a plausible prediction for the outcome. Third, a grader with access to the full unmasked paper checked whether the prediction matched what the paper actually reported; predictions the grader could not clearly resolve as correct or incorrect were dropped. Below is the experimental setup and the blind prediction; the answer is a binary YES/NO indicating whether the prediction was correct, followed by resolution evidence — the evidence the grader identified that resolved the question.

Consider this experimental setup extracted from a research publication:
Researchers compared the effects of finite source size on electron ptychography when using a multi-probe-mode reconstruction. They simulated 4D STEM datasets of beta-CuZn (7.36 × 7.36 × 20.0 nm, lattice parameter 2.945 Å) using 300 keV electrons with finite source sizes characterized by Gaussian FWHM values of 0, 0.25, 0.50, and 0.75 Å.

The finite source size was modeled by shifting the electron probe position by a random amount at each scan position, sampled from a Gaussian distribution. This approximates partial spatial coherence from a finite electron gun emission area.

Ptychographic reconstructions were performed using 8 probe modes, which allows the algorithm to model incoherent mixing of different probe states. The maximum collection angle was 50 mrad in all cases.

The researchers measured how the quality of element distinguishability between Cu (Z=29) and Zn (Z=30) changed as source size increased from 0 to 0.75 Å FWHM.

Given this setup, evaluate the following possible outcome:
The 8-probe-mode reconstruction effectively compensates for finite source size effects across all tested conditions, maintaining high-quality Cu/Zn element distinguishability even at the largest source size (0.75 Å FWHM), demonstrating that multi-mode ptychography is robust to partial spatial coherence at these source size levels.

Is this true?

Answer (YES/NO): NO